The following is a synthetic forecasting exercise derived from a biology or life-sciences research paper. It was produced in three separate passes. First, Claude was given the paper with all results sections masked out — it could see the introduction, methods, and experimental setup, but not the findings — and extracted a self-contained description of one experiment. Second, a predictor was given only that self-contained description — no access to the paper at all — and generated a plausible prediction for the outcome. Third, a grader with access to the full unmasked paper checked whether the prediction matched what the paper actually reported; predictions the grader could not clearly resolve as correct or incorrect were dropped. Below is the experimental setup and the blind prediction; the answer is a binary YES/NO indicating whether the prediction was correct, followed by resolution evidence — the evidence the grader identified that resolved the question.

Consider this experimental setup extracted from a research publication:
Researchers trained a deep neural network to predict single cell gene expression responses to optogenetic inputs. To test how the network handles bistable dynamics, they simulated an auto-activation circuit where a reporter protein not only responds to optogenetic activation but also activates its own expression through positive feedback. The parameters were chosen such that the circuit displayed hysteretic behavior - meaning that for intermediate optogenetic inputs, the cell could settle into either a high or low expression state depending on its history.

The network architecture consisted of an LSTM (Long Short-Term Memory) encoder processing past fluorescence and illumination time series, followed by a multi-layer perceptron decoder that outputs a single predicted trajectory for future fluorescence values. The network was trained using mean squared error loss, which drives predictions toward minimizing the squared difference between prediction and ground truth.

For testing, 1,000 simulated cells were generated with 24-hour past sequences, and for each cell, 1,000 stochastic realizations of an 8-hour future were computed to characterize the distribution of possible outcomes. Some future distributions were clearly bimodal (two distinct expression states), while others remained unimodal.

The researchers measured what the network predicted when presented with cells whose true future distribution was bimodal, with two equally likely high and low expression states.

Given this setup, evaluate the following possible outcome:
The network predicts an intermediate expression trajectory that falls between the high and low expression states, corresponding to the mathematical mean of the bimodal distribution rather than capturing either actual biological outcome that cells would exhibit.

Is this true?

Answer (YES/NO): YES